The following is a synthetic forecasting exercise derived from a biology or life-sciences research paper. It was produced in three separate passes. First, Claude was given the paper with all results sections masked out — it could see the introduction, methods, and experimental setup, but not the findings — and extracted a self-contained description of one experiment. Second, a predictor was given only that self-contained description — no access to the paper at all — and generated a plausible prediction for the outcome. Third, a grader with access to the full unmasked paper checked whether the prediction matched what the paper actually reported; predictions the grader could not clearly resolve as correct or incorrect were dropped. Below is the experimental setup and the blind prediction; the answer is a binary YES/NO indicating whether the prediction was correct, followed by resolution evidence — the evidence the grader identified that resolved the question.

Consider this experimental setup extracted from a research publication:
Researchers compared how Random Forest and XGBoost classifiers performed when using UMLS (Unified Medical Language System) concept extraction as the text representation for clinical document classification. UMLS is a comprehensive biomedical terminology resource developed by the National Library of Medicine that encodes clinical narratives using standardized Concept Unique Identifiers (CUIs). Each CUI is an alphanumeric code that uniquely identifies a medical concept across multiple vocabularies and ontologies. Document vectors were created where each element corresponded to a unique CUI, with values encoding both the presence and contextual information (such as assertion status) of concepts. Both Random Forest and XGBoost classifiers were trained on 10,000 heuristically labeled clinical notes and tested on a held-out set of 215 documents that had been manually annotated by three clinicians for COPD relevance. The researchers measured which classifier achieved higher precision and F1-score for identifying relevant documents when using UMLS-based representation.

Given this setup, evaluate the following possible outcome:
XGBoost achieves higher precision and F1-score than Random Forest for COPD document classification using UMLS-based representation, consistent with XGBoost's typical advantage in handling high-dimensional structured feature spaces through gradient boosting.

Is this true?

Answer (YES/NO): YES